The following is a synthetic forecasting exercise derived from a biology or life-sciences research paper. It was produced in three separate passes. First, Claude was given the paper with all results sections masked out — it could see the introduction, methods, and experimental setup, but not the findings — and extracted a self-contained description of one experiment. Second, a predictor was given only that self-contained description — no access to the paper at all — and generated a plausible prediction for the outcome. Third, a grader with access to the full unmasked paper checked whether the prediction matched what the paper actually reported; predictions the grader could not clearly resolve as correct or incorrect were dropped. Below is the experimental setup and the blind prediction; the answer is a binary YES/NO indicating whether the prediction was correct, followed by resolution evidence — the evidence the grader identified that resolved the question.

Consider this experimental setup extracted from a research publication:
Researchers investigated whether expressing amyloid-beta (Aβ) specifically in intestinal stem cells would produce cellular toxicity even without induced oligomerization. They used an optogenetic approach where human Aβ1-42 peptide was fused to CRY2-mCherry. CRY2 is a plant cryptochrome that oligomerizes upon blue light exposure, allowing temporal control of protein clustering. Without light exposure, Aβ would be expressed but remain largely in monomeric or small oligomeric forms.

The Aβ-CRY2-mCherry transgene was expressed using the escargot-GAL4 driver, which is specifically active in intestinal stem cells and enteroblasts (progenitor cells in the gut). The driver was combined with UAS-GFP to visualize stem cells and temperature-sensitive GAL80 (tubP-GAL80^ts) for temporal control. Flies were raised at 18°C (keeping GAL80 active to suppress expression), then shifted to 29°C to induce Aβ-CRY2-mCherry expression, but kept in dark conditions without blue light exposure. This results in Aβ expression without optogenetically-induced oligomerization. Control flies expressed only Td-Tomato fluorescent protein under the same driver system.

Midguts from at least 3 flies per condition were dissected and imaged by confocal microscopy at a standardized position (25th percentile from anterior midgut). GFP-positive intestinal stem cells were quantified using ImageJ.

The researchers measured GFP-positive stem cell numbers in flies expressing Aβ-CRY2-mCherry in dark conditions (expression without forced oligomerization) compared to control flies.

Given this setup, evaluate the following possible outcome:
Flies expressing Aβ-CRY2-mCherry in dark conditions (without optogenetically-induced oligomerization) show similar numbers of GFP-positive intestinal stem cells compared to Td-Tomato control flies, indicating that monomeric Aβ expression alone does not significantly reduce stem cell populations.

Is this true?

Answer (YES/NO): NO